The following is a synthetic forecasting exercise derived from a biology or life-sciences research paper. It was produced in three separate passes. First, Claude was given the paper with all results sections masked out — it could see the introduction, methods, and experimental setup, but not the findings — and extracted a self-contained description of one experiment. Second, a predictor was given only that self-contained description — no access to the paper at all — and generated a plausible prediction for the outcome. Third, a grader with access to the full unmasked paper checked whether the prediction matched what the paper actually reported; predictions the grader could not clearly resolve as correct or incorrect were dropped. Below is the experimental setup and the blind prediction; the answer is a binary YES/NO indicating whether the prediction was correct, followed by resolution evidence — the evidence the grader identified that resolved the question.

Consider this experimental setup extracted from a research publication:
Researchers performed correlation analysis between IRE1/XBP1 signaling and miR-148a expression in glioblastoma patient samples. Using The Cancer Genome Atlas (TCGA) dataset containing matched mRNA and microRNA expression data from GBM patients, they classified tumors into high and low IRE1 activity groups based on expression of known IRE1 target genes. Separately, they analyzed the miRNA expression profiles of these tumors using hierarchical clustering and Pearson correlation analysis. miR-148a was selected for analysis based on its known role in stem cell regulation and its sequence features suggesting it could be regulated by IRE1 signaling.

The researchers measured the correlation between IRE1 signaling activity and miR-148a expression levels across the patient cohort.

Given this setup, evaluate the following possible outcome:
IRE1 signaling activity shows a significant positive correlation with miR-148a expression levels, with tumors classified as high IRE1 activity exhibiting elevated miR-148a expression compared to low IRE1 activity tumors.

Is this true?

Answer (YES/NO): YES